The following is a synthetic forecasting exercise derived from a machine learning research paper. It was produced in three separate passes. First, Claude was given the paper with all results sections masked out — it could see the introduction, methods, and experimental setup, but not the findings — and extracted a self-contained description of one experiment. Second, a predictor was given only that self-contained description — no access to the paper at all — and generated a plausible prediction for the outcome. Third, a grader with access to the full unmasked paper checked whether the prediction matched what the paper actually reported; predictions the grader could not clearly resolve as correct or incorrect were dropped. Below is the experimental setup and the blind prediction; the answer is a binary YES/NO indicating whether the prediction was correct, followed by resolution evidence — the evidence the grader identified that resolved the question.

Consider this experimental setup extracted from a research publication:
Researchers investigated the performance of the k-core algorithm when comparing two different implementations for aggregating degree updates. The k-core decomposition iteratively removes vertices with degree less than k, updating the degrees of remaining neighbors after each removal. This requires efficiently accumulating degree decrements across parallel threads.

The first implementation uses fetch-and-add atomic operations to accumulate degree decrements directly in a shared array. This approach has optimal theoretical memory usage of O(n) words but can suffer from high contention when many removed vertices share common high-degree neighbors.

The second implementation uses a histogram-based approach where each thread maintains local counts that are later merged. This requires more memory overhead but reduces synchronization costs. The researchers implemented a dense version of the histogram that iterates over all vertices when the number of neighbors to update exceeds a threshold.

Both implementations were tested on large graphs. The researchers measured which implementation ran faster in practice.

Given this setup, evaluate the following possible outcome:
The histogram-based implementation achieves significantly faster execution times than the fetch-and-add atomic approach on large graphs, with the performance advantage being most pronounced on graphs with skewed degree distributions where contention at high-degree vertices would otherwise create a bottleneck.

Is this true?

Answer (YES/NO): NO